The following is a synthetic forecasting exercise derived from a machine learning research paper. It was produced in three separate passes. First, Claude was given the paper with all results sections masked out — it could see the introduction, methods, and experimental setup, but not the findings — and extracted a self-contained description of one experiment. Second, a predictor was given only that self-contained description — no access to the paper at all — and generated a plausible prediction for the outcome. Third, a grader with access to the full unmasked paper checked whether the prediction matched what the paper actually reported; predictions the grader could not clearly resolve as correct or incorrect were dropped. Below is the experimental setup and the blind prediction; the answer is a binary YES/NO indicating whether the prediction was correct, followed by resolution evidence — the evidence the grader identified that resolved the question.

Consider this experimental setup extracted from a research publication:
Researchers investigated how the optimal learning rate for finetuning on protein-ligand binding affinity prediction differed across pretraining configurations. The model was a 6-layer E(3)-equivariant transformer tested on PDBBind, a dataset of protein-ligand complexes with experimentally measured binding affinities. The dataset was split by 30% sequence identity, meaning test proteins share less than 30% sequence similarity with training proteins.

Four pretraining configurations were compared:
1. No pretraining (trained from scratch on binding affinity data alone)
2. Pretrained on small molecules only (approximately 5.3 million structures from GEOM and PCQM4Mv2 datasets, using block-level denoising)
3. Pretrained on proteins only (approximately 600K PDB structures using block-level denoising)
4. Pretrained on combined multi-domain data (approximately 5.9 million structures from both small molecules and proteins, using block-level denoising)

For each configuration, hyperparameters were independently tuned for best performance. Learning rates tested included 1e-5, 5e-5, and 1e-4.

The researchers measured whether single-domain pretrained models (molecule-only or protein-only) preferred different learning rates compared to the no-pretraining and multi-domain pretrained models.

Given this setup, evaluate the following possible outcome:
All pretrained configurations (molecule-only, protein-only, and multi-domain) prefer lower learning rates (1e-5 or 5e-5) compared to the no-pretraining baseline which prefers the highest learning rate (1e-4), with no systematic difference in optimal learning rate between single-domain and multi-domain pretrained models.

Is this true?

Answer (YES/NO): NO